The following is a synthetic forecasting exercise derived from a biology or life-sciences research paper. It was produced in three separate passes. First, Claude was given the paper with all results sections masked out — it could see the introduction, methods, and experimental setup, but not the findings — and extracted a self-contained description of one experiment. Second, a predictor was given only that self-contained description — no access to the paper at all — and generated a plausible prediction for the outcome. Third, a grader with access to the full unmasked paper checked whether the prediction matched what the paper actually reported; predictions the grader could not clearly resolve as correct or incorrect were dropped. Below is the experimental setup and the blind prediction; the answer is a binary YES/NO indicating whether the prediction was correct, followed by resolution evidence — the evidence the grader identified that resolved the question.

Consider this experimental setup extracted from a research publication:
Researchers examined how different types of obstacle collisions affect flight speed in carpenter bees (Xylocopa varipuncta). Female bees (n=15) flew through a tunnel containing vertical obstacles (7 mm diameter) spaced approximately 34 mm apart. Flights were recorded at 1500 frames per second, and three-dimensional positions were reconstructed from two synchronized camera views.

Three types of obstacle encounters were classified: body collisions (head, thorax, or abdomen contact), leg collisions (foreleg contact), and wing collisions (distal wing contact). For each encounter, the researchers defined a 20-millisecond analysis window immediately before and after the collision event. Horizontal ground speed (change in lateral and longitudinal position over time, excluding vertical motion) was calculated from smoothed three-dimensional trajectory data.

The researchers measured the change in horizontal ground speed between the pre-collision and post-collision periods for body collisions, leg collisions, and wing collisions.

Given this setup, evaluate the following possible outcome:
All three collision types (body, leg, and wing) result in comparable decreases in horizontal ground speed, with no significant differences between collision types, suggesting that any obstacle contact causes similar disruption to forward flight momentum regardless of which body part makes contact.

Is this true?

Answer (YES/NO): NO